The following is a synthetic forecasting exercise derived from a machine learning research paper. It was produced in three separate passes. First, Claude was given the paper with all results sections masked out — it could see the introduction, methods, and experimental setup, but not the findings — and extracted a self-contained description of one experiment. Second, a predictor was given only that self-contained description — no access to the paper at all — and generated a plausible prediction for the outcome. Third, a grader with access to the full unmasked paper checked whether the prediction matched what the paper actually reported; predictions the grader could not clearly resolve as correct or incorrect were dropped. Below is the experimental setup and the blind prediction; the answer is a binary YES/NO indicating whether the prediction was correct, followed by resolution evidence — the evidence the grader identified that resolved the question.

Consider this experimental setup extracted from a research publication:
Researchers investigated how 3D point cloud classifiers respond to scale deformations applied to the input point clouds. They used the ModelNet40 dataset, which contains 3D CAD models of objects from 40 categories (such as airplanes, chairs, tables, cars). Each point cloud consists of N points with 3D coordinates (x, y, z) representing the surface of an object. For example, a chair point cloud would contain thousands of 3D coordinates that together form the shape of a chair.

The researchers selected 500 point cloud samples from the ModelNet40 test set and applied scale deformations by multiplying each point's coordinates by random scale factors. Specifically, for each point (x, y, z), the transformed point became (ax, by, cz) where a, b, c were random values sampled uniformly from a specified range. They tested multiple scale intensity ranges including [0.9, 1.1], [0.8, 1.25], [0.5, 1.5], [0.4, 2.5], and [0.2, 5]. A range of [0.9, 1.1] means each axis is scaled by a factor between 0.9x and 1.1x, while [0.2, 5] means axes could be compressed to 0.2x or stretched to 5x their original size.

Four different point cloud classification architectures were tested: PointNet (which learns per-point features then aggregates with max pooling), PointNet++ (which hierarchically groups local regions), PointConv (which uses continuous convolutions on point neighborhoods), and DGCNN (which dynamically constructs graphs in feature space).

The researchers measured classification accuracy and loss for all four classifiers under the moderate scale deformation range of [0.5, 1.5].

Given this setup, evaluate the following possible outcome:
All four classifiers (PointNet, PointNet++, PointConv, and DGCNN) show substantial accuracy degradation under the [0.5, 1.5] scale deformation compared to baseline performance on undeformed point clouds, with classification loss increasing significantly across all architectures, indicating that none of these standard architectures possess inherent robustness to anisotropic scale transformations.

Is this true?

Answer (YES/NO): NO